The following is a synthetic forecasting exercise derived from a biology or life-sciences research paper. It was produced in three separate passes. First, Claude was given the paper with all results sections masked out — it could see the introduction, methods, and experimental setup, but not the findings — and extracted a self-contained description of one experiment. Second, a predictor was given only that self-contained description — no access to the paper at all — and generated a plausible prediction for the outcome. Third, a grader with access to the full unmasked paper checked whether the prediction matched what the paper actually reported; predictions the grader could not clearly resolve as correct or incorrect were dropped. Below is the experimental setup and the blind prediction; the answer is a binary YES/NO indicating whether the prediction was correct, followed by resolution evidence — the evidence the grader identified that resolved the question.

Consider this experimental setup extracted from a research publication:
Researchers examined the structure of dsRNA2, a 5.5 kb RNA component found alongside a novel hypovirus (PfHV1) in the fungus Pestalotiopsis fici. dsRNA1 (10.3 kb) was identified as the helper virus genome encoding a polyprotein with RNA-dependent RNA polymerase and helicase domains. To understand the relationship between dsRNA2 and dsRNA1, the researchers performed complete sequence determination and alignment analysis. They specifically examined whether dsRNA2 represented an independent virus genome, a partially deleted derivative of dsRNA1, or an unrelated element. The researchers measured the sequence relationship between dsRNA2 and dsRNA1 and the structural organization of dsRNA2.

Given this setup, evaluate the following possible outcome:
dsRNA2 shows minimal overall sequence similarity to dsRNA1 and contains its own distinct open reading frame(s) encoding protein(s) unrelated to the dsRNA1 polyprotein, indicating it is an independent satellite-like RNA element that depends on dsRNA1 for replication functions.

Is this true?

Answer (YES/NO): NO